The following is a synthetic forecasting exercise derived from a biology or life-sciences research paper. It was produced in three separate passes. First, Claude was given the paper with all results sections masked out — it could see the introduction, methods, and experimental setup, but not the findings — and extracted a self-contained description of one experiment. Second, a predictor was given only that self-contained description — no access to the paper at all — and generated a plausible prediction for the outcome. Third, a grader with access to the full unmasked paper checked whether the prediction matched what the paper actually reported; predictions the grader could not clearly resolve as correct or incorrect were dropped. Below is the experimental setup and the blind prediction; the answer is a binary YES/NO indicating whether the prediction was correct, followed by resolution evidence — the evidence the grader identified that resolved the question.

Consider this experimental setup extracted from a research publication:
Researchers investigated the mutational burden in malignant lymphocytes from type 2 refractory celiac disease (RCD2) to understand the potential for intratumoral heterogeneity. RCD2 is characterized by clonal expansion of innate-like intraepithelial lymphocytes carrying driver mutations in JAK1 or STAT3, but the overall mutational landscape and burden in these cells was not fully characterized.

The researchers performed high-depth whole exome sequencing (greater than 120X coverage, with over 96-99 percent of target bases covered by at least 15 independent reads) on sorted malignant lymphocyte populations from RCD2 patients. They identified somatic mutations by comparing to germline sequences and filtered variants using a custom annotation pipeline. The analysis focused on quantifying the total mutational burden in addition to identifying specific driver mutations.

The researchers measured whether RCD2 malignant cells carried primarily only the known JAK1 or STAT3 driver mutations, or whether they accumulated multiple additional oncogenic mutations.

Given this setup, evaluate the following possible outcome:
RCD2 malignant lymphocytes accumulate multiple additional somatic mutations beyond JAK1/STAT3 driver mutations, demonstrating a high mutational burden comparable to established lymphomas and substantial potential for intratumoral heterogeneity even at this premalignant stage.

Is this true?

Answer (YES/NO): YES